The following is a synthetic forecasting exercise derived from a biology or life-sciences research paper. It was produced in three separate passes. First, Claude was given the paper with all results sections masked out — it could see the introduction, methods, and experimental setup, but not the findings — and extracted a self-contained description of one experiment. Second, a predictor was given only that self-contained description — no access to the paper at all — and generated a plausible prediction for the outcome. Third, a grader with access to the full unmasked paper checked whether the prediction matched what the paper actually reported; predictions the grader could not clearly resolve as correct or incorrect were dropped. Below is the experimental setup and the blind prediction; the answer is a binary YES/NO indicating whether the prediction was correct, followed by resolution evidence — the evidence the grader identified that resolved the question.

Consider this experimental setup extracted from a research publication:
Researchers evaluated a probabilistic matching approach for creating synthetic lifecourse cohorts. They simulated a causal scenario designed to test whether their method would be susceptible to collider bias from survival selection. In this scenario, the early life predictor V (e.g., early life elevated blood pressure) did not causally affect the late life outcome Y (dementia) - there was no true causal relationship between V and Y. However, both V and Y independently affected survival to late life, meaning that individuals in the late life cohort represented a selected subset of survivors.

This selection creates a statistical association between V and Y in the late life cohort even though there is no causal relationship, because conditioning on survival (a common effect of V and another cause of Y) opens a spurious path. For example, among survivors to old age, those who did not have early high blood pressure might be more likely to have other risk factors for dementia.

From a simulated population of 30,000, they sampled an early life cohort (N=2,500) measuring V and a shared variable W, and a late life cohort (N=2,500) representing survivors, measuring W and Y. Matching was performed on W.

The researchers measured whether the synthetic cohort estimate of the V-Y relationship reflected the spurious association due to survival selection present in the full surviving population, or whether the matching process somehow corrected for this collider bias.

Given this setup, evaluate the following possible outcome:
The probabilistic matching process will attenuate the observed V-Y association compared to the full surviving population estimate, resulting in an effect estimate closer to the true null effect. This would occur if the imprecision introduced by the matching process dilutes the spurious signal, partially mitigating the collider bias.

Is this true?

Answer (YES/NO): NO